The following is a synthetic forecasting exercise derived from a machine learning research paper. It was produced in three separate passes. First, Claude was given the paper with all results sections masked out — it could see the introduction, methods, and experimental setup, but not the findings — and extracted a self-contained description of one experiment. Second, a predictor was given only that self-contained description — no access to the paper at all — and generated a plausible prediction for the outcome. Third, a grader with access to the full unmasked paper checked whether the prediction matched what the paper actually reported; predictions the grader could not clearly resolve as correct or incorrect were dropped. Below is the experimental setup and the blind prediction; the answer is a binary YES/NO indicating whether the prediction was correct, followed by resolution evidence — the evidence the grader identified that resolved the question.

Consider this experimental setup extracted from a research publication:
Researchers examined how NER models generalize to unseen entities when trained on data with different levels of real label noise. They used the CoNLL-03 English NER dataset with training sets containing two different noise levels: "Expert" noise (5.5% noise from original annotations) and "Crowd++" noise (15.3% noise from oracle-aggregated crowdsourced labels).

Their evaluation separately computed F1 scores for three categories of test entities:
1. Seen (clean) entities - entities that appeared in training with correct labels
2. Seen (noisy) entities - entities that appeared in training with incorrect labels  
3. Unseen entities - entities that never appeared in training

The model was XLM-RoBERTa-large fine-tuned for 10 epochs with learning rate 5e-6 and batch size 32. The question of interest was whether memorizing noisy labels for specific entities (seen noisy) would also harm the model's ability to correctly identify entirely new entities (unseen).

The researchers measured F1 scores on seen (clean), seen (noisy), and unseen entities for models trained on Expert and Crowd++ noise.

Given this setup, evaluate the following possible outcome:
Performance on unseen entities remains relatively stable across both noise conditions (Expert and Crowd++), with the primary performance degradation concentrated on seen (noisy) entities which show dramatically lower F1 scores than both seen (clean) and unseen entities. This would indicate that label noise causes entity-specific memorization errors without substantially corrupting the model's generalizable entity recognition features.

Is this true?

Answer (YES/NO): YES